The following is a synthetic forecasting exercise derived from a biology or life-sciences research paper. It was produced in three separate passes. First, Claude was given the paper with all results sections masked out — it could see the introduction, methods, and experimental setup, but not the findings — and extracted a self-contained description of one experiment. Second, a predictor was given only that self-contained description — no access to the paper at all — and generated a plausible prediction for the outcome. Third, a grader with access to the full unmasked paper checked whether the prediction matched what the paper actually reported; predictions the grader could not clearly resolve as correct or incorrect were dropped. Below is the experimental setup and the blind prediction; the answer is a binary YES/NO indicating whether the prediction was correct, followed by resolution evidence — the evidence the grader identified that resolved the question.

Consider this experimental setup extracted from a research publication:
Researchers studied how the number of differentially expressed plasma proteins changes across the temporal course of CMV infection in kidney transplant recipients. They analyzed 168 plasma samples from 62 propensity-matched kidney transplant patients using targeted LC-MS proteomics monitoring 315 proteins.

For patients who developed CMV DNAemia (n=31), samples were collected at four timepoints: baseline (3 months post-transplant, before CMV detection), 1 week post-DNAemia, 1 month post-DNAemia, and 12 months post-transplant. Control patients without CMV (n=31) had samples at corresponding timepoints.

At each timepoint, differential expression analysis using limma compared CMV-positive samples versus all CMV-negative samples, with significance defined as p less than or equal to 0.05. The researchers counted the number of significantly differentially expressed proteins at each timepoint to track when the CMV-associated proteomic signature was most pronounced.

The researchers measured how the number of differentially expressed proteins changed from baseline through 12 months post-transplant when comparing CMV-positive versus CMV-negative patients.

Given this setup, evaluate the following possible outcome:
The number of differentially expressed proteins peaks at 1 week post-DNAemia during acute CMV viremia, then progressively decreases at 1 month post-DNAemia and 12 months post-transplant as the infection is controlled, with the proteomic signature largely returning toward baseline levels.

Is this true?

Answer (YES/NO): NO